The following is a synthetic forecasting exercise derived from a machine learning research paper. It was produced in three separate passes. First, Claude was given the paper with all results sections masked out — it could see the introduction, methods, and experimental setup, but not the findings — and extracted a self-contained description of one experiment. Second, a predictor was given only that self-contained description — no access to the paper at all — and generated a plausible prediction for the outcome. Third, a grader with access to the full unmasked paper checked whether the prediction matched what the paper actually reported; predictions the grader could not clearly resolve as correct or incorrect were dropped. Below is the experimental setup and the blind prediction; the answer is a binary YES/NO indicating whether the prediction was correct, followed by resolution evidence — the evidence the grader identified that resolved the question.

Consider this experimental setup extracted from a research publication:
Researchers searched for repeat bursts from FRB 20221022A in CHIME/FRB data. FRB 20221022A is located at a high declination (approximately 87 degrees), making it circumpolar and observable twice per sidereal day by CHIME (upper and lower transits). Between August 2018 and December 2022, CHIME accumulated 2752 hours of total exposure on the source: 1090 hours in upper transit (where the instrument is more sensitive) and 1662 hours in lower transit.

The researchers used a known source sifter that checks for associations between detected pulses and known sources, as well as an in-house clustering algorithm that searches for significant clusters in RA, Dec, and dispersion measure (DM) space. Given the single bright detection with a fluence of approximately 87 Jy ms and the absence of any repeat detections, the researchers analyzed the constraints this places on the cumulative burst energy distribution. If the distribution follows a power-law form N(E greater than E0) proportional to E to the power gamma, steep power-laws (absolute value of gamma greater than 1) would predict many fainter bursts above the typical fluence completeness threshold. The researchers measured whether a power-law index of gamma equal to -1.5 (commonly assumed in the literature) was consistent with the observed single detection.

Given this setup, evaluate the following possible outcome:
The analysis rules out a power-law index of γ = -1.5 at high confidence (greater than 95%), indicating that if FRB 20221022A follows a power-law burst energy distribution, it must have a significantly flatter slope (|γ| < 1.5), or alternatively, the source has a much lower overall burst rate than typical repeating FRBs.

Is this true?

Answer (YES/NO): YES